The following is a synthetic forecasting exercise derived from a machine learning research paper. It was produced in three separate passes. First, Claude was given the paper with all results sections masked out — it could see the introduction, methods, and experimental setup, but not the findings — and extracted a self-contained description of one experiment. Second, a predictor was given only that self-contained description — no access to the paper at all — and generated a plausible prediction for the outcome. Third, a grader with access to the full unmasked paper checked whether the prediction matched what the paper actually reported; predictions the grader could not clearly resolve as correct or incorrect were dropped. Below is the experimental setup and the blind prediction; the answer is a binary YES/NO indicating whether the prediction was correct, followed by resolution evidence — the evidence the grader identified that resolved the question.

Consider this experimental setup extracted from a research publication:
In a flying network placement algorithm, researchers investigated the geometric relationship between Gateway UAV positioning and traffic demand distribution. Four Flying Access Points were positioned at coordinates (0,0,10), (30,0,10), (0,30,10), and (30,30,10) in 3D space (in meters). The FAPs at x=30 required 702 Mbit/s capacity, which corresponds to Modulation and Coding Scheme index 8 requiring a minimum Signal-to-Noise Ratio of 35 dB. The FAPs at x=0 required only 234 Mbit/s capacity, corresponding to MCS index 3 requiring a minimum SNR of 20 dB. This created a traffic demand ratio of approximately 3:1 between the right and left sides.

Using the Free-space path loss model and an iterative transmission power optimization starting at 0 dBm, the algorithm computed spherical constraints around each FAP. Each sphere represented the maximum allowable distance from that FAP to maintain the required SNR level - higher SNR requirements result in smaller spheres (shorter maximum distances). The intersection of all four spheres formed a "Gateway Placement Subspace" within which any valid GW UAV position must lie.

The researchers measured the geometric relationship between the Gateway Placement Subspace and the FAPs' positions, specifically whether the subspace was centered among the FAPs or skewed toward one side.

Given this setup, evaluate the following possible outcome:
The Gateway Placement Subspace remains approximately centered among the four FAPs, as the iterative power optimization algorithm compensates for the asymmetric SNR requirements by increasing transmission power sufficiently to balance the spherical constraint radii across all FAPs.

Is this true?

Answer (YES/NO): NO